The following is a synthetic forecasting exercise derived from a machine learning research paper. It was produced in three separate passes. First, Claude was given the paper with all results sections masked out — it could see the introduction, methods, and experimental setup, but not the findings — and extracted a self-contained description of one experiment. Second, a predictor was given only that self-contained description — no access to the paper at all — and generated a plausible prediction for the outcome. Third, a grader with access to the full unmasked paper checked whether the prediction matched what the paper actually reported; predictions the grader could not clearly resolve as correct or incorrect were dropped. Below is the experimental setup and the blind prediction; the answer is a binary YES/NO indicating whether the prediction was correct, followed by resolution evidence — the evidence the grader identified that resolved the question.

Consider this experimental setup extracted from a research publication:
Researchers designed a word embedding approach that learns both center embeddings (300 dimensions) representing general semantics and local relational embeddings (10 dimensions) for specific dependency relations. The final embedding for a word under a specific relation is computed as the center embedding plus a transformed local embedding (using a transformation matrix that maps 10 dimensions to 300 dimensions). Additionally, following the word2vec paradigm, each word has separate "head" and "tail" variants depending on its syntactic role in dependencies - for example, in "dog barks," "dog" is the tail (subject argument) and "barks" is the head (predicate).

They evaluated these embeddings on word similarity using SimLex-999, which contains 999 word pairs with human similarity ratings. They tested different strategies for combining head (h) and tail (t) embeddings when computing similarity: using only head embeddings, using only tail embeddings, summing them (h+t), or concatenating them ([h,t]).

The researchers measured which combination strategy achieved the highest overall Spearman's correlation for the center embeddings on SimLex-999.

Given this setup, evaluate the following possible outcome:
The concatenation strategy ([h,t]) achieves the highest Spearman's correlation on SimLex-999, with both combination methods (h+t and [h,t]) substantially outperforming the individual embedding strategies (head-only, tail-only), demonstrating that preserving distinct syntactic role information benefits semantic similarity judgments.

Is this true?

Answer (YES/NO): NO